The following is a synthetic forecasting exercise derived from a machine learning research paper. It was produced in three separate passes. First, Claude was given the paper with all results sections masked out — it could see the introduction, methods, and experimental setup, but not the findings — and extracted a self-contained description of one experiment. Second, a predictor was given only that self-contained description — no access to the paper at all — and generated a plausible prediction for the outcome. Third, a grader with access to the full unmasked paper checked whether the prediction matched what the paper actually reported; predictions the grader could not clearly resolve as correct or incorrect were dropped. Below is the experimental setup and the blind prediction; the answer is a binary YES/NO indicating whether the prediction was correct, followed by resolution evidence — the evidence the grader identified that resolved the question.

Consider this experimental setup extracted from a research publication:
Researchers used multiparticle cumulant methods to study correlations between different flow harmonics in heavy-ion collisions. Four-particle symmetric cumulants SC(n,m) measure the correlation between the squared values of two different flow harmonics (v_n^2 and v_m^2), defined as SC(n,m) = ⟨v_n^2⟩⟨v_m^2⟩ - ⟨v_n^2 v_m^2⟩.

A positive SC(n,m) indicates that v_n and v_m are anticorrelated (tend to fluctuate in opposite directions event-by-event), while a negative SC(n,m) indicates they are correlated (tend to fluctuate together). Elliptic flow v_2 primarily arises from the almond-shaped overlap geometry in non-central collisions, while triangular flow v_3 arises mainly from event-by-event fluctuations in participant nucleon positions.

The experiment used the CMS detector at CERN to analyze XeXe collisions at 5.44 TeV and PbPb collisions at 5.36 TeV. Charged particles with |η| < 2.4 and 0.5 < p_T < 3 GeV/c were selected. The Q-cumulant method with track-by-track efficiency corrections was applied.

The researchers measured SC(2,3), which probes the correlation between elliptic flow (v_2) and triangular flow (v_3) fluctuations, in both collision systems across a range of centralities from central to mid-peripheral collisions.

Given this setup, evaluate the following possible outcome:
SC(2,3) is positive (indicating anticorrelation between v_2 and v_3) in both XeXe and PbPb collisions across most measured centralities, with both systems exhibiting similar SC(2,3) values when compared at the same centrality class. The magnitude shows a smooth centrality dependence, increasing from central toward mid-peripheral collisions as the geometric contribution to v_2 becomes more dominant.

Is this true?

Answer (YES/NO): NO